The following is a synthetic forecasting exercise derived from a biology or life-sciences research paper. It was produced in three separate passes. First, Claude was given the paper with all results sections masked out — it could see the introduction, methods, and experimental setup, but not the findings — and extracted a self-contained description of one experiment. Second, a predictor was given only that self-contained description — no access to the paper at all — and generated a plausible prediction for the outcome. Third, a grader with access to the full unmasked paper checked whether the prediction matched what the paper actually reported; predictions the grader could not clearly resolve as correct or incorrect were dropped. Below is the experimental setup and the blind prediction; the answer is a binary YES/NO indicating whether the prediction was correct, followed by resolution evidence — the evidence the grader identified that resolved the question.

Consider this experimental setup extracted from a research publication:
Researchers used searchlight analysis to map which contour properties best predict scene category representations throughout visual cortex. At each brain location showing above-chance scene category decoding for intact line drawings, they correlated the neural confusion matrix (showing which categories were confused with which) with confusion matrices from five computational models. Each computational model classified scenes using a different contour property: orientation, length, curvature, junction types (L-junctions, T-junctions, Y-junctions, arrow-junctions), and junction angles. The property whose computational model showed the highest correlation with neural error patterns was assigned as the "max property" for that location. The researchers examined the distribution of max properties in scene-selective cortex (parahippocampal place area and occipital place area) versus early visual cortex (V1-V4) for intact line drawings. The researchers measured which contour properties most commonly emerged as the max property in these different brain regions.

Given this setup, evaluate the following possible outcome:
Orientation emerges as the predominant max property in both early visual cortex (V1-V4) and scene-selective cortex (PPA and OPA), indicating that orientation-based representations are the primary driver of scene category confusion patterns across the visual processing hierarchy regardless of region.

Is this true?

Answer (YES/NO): NO